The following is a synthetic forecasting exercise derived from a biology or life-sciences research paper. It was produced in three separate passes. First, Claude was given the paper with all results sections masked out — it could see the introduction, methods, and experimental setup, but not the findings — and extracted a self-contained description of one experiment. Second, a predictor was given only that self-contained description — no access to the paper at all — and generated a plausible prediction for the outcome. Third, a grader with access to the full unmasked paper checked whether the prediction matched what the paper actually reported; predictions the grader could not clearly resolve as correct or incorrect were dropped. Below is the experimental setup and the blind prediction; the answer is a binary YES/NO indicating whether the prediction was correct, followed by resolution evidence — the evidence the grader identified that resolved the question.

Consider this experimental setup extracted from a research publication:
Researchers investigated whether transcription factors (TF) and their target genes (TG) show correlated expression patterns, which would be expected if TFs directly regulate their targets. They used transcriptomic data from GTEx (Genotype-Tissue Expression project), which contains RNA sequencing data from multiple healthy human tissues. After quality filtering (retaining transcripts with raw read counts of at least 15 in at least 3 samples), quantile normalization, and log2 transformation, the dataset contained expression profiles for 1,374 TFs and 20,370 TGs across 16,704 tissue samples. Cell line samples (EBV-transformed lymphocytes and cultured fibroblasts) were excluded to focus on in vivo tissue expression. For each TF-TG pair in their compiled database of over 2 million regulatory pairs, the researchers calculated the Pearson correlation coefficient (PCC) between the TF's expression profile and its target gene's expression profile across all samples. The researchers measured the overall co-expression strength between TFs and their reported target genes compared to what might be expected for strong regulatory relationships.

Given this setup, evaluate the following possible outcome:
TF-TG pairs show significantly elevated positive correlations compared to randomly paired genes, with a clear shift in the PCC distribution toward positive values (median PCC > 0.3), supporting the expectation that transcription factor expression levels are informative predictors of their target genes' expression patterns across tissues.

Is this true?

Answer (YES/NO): NO